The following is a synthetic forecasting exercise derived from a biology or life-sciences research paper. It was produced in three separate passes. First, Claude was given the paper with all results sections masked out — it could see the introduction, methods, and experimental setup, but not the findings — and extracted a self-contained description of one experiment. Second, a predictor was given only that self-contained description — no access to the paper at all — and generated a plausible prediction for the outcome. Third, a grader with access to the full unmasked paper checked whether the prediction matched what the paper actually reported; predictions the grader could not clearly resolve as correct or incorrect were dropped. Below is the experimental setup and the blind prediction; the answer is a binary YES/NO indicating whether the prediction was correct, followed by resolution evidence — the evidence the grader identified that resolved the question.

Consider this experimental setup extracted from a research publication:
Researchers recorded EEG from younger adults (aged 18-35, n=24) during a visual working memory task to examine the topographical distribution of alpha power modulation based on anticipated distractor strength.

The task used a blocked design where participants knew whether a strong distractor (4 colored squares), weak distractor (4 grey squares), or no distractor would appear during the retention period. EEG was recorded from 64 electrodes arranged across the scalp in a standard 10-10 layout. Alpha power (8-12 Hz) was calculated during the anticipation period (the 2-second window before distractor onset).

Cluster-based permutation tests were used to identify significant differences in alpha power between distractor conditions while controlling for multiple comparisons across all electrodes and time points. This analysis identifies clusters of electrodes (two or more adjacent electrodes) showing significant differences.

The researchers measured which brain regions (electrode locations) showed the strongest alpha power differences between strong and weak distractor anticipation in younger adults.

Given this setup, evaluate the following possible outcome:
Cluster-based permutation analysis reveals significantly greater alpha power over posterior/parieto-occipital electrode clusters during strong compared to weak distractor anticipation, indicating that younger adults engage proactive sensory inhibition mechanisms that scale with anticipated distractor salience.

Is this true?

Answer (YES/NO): YES